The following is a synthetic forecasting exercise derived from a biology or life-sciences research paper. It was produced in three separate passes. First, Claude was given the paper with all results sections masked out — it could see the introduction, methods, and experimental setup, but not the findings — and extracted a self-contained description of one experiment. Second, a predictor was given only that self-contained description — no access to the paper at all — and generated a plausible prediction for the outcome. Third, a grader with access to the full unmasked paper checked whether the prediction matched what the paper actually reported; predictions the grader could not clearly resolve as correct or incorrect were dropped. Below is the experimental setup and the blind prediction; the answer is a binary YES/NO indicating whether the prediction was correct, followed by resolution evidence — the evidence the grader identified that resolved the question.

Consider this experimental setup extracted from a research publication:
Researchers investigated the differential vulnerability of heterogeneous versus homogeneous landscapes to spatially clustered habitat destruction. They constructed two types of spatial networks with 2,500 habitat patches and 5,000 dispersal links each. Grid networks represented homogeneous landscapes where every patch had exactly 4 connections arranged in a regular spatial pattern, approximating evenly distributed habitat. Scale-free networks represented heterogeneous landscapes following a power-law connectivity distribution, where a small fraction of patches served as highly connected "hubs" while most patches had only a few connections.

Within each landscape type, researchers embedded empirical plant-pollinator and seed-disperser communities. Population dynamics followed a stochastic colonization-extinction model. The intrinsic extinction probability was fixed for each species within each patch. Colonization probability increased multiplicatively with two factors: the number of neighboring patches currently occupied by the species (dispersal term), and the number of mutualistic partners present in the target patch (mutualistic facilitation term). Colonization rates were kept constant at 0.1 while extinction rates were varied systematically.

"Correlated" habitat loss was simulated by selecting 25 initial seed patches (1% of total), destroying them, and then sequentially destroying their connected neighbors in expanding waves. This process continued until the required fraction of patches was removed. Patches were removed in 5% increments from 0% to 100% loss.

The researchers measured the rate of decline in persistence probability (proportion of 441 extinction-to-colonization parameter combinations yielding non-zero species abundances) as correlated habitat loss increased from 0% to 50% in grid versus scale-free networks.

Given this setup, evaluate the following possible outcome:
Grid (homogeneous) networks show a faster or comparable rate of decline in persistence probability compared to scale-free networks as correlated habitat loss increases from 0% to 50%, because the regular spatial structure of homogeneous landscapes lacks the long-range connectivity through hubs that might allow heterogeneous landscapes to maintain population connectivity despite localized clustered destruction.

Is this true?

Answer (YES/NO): NO